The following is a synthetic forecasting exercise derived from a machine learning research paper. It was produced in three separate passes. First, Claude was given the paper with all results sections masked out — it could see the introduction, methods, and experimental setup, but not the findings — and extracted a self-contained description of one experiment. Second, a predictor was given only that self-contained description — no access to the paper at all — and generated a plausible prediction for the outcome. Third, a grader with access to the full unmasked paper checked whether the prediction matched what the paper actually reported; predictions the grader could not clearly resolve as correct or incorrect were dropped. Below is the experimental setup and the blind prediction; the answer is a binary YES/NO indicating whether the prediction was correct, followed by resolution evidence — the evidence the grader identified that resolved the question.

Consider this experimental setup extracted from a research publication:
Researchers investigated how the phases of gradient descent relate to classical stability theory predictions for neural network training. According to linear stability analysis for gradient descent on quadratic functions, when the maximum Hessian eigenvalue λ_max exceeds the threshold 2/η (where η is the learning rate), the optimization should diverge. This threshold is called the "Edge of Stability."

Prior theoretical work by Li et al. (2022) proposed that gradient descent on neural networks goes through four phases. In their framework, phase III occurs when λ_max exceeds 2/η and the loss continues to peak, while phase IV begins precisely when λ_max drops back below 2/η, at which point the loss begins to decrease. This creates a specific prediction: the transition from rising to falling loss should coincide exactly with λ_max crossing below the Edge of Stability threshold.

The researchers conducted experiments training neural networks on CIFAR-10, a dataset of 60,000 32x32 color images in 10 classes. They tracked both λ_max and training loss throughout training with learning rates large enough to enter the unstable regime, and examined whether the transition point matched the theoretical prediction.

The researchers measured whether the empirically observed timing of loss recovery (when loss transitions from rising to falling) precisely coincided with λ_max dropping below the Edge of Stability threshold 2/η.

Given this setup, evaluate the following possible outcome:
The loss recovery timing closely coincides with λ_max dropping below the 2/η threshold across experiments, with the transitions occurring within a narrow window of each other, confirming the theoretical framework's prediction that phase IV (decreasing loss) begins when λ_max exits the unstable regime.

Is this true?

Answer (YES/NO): NO